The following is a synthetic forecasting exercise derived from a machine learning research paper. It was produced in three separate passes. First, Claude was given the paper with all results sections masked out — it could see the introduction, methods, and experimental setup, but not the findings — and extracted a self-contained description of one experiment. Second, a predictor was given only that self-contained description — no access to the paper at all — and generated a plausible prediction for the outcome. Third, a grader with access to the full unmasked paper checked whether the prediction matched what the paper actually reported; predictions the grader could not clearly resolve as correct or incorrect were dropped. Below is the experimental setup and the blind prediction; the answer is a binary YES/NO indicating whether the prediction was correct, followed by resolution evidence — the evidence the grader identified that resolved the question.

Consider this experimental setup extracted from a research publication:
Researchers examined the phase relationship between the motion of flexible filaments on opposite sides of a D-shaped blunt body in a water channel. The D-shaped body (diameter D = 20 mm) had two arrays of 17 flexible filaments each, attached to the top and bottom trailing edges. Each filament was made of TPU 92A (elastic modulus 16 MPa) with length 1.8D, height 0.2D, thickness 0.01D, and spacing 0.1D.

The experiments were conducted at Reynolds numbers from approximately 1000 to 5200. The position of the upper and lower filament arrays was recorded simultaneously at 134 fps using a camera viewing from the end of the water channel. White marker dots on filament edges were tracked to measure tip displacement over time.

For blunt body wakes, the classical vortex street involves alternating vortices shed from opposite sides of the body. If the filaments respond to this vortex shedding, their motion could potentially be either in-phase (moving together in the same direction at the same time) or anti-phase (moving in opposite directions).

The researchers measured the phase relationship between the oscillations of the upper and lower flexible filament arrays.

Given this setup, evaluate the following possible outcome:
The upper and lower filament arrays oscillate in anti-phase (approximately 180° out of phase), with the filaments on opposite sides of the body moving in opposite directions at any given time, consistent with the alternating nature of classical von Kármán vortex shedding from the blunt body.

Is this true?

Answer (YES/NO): NO